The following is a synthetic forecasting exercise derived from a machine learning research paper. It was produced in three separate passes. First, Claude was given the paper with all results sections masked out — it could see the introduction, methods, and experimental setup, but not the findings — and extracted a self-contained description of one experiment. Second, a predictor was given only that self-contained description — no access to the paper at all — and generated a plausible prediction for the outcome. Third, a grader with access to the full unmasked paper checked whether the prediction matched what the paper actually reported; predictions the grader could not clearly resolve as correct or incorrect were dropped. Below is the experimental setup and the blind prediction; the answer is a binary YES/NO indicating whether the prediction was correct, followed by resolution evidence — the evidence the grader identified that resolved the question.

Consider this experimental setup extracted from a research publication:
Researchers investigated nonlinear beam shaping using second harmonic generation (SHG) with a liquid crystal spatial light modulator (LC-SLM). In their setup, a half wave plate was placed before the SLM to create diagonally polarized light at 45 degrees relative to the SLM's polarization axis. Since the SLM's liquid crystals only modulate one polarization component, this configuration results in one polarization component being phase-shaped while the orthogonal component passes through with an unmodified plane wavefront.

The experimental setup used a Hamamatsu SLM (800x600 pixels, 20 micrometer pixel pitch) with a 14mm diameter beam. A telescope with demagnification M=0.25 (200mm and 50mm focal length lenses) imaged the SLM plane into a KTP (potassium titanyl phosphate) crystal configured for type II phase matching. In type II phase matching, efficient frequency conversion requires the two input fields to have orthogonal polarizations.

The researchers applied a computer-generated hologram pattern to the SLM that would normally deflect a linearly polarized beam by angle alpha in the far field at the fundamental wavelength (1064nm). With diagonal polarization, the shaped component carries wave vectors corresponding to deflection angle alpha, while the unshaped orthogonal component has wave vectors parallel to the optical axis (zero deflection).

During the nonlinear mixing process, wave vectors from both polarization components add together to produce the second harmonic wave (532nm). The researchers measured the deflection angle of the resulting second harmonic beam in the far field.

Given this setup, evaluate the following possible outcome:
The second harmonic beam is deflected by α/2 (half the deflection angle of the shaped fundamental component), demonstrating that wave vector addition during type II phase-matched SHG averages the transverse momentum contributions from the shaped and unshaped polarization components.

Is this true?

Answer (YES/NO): YES